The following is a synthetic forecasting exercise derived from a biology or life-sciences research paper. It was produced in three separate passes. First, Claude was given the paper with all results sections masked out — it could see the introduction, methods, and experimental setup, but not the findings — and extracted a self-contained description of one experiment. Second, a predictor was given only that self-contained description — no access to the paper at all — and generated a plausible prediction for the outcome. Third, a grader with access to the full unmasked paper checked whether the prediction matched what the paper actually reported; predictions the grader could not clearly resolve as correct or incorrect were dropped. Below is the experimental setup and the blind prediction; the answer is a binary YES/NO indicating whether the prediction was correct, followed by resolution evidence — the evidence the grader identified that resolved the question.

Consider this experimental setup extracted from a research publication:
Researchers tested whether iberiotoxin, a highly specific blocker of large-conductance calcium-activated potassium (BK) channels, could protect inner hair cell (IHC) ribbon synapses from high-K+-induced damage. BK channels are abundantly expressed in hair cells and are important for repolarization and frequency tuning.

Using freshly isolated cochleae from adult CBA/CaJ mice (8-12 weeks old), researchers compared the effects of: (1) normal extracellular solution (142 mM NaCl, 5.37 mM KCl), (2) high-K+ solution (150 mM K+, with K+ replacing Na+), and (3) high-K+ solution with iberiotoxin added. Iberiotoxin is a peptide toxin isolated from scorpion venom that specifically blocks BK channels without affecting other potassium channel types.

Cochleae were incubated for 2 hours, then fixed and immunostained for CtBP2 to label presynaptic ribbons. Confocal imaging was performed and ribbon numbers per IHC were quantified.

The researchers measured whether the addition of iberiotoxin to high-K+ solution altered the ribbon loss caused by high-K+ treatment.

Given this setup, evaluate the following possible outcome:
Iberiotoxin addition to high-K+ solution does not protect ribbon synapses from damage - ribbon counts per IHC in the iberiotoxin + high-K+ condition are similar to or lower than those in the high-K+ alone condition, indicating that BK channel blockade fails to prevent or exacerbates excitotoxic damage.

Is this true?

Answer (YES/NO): NO